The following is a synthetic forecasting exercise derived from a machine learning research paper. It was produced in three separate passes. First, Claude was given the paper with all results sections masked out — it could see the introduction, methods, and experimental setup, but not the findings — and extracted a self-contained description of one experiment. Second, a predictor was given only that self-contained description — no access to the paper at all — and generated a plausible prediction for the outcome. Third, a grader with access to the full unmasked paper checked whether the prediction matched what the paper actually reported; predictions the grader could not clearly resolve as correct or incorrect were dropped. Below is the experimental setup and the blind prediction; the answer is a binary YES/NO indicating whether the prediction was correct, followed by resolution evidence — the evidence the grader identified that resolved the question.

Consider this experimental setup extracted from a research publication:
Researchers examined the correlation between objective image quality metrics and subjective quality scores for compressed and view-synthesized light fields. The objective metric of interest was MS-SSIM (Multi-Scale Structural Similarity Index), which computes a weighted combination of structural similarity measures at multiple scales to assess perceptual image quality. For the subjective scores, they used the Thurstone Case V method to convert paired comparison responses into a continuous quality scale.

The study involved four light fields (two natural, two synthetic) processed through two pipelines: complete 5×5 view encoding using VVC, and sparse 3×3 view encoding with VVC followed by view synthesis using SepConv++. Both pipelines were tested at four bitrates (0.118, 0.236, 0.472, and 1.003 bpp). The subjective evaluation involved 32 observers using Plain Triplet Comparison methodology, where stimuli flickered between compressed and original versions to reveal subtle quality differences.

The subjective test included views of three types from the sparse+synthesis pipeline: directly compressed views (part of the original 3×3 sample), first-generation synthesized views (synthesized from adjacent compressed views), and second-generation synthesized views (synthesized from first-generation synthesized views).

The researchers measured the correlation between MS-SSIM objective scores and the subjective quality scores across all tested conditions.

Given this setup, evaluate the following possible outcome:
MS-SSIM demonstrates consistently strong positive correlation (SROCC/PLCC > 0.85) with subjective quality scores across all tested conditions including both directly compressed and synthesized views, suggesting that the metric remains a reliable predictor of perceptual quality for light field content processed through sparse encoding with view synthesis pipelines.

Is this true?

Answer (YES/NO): NO